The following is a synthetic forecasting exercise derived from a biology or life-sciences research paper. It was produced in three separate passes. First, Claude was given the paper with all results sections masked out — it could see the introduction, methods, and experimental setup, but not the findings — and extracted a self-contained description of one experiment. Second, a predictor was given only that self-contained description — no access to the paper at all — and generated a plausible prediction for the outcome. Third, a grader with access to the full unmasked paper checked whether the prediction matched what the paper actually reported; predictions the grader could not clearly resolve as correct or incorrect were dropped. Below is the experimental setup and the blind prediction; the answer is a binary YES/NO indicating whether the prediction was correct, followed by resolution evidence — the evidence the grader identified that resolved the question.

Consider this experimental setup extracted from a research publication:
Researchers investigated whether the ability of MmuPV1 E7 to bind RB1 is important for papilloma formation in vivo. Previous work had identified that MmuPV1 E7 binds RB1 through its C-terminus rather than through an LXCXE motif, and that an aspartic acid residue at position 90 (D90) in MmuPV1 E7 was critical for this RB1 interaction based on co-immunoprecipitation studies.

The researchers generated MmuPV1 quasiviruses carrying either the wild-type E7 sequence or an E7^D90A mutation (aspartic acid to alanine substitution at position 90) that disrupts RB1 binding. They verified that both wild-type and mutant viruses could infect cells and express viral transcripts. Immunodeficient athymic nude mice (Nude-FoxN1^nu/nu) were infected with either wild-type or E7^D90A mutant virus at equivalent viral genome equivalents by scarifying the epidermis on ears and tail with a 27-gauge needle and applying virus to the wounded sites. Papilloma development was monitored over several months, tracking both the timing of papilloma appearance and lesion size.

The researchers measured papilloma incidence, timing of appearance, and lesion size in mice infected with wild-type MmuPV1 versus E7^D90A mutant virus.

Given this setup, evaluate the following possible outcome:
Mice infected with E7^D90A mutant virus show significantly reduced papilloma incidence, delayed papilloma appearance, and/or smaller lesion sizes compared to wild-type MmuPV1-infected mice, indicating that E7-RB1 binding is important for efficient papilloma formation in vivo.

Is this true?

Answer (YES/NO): YES